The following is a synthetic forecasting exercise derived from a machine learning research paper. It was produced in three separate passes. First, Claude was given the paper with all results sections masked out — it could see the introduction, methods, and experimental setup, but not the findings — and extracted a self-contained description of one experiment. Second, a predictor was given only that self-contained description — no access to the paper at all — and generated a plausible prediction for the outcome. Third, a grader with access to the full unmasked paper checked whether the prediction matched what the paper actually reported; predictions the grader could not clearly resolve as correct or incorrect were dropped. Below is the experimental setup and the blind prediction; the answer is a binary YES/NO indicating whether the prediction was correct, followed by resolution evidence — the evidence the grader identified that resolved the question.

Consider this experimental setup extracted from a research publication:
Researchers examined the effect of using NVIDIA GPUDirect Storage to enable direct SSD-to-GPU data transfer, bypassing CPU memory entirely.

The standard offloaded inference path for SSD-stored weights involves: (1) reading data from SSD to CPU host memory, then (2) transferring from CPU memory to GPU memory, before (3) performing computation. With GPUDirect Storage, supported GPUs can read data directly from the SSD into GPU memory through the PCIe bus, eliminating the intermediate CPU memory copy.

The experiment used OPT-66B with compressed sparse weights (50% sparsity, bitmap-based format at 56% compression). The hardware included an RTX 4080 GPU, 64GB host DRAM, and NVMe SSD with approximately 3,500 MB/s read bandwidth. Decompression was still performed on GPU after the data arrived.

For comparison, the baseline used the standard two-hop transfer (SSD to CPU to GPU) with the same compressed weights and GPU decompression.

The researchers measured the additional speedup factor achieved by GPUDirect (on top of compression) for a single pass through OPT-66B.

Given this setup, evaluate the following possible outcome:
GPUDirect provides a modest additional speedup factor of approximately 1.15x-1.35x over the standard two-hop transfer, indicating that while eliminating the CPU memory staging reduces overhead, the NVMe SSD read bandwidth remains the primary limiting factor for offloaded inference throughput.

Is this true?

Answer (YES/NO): YES